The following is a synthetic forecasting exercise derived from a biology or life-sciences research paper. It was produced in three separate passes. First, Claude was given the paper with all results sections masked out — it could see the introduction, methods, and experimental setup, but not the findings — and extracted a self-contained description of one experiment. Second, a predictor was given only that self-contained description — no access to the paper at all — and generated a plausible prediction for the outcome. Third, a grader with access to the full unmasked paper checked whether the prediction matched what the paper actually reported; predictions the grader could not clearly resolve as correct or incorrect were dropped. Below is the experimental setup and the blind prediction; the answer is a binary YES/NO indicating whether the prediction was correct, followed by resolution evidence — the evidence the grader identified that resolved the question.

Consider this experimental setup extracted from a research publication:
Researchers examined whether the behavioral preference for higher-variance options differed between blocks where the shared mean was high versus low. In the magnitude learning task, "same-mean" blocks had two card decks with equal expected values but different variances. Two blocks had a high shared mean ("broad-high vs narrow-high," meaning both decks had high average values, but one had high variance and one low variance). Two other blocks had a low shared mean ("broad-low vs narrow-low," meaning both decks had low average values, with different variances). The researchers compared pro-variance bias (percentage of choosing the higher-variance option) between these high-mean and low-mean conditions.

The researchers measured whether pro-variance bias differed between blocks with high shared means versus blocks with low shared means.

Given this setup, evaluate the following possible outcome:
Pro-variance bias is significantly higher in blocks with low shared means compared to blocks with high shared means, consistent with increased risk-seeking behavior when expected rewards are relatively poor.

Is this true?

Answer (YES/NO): NO